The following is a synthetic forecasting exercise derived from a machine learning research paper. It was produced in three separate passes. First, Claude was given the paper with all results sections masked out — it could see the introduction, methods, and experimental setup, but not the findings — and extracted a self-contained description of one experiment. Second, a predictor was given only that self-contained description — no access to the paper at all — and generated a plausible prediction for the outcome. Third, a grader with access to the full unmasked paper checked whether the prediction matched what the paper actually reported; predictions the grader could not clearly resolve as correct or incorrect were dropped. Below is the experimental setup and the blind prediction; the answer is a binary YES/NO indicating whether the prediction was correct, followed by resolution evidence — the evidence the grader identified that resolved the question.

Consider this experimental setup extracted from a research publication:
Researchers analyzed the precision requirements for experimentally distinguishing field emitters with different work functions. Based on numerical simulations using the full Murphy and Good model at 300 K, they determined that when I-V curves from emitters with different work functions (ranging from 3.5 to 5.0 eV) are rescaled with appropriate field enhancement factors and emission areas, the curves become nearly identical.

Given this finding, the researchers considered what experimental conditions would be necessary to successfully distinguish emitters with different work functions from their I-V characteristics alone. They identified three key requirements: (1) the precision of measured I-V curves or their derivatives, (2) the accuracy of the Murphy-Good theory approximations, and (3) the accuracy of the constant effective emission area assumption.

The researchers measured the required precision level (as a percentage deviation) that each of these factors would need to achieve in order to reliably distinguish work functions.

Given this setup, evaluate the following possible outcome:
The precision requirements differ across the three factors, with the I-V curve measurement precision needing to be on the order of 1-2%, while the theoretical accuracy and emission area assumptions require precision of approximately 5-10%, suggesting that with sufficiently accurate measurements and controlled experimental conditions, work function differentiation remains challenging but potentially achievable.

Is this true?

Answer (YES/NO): NO